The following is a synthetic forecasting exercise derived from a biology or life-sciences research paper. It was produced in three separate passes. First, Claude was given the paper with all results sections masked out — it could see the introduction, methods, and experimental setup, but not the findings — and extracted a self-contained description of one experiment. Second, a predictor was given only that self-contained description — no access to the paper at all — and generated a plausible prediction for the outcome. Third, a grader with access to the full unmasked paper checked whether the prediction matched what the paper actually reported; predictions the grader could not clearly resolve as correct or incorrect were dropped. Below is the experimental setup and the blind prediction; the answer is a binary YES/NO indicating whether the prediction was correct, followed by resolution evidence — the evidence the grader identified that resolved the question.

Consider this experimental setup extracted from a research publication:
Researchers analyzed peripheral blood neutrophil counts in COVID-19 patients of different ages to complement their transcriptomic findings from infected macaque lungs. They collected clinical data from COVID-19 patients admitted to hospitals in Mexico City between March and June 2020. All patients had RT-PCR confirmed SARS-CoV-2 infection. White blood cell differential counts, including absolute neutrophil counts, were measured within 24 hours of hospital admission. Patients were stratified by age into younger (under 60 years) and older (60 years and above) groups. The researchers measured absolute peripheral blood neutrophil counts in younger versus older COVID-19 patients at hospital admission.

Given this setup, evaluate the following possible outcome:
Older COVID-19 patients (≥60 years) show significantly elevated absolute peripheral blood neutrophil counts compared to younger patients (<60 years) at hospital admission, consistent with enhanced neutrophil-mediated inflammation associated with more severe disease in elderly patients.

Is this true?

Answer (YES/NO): YES